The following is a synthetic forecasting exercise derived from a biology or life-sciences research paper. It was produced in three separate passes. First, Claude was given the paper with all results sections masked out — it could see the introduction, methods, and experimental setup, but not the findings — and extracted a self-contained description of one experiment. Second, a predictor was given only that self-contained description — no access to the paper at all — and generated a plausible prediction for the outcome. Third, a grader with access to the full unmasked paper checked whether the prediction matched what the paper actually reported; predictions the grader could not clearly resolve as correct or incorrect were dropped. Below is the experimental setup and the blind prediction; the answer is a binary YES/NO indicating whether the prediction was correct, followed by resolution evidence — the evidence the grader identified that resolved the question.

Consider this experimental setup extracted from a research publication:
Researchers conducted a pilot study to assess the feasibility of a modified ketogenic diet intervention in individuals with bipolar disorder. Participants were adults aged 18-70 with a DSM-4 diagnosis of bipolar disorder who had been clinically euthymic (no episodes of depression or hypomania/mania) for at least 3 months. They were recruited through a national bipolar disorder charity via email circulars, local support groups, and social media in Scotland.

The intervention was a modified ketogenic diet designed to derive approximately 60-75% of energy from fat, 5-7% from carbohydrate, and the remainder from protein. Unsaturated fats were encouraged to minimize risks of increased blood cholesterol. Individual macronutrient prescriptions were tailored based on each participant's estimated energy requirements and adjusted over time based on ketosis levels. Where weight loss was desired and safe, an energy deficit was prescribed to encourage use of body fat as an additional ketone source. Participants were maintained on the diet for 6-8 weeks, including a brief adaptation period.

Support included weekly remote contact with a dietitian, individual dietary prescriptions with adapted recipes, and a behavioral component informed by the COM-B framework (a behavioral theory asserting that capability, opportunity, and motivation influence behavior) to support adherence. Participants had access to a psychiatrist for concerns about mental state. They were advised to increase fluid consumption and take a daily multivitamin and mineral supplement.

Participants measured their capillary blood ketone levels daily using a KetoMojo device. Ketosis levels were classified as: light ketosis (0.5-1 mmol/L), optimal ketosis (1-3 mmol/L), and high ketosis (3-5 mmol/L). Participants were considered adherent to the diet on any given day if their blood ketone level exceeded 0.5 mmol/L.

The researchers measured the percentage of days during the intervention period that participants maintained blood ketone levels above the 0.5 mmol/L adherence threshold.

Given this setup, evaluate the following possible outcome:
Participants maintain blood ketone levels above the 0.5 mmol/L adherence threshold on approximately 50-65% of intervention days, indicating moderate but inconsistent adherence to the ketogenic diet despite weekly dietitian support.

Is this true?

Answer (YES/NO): NO